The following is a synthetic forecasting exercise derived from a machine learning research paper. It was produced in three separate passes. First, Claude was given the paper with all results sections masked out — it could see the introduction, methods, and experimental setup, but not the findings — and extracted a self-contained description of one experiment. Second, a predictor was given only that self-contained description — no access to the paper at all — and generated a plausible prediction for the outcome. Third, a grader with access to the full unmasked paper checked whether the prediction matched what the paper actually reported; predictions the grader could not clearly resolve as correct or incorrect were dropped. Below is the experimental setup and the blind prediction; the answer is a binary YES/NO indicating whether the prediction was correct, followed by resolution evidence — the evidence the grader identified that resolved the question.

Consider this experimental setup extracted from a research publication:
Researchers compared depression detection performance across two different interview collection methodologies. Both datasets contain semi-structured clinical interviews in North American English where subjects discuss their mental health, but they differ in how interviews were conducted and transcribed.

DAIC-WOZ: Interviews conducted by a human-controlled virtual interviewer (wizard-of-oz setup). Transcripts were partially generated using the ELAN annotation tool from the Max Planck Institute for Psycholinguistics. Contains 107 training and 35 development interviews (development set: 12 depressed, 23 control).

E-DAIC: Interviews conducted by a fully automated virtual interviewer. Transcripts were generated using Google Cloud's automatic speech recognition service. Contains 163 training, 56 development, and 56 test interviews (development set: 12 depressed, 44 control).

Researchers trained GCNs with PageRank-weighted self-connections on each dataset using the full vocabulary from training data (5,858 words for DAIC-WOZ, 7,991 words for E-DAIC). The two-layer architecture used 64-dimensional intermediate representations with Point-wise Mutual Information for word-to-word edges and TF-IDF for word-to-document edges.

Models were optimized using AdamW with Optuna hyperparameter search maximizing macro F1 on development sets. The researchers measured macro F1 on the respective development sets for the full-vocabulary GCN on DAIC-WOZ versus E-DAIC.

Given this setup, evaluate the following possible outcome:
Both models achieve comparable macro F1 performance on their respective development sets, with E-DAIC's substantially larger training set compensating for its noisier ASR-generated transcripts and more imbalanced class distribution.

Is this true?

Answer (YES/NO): NO